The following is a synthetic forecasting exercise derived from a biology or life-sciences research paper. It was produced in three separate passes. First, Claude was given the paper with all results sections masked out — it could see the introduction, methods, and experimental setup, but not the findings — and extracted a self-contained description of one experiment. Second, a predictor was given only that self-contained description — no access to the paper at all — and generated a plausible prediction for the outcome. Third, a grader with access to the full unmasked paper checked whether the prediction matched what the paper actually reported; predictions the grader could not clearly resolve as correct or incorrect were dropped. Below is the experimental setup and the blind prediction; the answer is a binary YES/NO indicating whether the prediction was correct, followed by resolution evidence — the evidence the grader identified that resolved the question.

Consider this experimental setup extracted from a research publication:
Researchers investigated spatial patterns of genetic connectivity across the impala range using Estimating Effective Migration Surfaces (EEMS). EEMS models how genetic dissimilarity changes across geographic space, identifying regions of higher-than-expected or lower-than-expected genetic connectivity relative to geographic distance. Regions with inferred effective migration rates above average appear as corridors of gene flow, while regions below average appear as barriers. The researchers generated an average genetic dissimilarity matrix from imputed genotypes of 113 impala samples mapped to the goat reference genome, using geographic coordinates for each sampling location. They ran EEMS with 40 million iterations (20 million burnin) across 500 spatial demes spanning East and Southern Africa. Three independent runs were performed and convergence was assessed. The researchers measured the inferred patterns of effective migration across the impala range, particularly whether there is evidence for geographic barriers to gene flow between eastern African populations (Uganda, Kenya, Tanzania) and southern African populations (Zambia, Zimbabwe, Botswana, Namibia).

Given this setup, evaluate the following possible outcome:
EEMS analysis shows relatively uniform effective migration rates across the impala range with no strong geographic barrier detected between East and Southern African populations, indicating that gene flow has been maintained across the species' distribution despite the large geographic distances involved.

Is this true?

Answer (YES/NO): NO